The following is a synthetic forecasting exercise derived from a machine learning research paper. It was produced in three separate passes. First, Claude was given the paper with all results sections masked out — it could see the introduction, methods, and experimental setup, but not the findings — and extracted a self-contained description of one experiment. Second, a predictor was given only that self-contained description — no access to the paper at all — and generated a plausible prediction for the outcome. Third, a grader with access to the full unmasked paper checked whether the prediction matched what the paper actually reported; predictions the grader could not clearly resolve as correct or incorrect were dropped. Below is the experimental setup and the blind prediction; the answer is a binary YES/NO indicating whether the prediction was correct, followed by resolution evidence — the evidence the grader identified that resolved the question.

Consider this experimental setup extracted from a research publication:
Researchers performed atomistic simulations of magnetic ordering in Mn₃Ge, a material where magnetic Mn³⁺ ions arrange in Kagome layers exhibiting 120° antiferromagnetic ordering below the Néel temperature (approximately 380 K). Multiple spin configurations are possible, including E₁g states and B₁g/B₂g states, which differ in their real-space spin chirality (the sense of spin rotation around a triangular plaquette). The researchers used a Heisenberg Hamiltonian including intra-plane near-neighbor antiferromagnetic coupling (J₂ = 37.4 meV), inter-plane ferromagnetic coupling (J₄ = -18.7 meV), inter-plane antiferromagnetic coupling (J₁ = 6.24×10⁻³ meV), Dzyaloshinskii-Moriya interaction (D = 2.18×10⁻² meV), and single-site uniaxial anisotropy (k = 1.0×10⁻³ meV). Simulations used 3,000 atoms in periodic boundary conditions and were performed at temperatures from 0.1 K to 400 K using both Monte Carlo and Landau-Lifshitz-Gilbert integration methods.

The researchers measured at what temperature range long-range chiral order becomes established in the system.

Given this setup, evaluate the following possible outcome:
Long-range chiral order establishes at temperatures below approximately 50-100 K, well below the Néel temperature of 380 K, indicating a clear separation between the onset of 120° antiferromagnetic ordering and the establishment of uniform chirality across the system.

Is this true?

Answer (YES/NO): NO